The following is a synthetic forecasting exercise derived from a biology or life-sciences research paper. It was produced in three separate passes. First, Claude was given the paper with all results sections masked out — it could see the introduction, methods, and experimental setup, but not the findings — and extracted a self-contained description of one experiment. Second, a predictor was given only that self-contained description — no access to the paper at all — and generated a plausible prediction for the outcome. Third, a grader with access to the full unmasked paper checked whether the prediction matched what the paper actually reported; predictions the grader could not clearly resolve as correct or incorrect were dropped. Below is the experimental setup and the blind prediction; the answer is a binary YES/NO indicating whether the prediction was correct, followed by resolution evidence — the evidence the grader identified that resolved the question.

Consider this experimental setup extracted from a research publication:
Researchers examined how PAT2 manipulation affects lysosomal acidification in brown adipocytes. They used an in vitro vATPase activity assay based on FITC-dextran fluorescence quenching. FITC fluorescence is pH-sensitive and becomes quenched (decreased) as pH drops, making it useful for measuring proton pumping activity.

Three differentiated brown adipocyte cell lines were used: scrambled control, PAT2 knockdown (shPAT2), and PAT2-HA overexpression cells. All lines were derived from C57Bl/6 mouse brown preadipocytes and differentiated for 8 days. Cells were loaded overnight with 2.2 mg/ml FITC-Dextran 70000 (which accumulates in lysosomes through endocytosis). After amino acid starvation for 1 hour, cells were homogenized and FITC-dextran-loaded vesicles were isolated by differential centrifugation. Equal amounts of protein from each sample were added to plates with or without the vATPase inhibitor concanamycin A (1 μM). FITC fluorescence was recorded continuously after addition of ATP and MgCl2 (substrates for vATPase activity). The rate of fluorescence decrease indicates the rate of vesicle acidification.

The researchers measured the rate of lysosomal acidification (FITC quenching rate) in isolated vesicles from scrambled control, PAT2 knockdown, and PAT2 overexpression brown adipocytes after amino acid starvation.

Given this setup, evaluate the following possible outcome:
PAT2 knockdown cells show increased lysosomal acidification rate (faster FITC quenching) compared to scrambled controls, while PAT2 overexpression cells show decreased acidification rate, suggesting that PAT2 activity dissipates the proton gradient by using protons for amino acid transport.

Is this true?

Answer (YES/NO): NO